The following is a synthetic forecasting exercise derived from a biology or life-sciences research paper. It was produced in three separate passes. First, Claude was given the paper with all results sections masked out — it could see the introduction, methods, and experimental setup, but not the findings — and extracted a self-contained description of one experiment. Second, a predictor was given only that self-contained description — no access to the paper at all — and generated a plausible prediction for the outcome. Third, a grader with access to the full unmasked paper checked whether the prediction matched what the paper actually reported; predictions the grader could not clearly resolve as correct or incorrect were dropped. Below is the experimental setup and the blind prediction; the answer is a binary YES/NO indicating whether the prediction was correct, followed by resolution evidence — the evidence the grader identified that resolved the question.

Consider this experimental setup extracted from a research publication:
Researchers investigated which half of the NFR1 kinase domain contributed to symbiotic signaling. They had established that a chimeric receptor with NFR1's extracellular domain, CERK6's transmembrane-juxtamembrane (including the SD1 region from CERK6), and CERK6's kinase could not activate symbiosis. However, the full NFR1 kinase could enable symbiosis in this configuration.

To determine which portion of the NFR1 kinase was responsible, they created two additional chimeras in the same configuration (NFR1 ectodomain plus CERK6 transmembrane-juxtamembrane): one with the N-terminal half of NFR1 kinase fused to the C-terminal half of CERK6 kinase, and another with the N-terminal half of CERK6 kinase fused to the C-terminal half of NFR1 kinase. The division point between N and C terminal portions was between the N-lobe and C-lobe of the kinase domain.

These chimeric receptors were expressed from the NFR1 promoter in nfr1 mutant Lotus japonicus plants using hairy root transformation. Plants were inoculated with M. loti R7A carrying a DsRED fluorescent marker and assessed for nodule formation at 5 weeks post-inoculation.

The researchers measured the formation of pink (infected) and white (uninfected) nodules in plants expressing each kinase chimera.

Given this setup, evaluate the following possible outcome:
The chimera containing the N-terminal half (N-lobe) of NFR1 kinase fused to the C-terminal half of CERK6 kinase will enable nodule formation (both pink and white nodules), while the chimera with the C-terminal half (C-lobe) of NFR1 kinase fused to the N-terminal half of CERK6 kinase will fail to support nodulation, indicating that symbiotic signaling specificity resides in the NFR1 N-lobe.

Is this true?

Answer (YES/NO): NO